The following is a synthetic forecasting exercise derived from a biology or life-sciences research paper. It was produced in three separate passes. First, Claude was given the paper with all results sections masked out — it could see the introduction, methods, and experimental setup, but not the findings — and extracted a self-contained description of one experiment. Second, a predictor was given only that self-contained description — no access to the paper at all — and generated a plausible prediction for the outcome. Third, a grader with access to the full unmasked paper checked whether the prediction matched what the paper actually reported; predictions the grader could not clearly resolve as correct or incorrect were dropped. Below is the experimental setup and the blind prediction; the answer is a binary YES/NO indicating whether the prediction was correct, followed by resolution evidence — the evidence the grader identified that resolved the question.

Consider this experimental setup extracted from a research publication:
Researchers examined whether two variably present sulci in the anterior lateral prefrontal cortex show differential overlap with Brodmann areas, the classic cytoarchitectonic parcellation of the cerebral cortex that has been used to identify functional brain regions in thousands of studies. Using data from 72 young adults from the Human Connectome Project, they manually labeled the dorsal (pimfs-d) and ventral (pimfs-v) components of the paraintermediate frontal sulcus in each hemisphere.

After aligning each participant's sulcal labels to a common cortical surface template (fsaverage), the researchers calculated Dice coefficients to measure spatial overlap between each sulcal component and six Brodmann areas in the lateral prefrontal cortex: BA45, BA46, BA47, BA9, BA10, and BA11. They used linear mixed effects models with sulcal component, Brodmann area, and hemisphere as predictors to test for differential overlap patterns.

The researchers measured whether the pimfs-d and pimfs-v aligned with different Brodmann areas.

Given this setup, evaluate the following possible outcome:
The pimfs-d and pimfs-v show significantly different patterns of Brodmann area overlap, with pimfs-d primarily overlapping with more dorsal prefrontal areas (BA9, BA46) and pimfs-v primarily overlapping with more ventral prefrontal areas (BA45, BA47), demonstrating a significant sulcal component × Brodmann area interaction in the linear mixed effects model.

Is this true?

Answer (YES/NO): NO